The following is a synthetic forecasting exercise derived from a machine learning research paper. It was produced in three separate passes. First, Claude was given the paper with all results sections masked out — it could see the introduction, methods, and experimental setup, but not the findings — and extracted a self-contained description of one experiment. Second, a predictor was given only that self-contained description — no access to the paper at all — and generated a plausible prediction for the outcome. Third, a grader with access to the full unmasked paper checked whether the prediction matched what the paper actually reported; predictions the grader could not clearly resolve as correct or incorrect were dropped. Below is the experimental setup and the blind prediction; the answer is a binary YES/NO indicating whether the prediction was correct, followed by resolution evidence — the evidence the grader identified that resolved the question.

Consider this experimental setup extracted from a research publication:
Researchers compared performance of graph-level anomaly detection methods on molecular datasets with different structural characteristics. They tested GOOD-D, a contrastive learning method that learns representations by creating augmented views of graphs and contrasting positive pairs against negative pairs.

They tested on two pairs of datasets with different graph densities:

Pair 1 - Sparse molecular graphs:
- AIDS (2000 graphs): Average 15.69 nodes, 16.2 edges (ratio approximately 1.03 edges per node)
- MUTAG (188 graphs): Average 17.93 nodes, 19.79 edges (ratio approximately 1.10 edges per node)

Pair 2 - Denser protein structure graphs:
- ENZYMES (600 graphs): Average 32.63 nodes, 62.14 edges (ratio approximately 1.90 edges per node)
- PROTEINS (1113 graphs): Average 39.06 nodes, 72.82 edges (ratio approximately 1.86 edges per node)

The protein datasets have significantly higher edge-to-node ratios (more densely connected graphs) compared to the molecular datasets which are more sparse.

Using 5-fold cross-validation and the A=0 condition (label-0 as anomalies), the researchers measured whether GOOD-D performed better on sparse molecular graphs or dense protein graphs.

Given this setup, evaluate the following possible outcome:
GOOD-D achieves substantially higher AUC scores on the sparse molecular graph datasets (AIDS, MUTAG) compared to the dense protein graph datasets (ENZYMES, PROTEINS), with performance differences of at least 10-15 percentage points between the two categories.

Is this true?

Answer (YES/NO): YES